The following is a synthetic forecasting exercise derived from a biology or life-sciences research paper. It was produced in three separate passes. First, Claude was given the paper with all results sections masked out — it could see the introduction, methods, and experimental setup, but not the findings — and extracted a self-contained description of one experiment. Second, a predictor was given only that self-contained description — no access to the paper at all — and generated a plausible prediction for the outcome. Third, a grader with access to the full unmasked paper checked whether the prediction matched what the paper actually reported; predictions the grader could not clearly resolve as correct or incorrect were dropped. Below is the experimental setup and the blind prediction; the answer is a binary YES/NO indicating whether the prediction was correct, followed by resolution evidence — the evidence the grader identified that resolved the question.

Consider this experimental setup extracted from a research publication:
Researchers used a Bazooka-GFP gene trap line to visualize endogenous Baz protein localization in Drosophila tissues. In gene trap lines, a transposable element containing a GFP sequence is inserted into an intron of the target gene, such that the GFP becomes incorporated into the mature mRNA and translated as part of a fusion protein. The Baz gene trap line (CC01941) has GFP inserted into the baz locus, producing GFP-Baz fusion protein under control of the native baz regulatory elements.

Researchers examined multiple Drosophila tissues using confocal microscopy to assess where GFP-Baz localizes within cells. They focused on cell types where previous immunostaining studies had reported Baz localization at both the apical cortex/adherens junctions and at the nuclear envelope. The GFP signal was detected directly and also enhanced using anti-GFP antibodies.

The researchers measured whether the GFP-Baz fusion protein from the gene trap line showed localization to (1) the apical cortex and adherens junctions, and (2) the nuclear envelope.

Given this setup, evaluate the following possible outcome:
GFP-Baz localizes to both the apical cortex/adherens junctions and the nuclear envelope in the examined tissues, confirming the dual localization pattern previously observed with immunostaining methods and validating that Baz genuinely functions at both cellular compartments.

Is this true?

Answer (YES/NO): NO